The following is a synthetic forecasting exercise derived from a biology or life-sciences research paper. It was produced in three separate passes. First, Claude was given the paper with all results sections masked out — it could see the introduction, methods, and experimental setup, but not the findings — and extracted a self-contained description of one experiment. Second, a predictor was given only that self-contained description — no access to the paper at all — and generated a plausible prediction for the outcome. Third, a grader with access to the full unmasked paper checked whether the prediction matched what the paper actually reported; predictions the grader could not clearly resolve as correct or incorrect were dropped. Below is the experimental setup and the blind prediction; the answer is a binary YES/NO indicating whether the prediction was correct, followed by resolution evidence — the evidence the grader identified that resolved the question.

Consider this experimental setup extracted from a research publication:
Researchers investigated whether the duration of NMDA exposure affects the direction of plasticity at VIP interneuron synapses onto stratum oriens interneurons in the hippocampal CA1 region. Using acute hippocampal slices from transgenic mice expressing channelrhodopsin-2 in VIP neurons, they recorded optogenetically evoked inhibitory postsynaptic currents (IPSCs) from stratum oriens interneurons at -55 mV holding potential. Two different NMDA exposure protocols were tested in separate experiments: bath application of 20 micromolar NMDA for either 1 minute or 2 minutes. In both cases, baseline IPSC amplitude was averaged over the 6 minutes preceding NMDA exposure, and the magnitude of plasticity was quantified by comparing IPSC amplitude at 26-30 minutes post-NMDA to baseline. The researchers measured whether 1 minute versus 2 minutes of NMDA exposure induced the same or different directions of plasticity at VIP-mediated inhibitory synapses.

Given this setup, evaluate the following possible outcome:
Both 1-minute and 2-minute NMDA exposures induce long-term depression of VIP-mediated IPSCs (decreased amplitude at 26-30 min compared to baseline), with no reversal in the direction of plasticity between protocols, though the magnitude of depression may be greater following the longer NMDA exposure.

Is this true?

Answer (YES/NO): YES